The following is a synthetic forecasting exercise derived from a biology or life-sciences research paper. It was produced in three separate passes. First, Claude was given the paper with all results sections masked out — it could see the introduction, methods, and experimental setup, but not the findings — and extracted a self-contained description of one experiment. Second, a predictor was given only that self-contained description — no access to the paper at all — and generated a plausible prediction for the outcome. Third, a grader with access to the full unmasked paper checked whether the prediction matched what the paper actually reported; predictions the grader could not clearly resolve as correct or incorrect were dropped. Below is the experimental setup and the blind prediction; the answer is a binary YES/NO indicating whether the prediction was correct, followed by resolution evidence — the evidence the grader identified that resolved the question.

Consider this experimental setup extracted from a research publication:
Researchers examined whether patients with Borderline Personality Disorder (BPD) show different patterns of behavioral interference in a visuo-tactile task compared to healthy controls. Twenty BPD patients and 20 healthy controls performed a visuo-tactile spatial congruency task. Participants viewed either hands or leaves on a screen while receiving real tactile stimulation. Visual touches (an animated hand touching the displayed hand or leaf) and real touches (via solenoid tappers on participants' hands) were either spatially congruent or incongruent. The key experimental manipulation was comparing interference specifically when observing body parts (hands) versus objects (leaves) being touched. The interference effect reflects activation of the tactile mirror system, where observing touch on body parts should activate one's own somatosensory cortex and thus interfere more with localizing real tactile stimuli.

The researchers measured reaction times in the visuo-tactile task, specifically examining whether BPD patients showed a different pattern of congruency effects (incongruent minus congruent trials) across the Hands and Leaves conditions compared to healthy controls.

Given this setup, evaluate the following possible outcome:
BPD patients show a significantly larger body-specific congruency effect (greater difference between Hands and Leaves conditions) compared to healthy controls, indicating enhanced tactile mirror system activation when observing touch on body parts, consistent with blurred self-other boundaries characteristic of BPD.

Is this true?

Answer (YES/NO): NO